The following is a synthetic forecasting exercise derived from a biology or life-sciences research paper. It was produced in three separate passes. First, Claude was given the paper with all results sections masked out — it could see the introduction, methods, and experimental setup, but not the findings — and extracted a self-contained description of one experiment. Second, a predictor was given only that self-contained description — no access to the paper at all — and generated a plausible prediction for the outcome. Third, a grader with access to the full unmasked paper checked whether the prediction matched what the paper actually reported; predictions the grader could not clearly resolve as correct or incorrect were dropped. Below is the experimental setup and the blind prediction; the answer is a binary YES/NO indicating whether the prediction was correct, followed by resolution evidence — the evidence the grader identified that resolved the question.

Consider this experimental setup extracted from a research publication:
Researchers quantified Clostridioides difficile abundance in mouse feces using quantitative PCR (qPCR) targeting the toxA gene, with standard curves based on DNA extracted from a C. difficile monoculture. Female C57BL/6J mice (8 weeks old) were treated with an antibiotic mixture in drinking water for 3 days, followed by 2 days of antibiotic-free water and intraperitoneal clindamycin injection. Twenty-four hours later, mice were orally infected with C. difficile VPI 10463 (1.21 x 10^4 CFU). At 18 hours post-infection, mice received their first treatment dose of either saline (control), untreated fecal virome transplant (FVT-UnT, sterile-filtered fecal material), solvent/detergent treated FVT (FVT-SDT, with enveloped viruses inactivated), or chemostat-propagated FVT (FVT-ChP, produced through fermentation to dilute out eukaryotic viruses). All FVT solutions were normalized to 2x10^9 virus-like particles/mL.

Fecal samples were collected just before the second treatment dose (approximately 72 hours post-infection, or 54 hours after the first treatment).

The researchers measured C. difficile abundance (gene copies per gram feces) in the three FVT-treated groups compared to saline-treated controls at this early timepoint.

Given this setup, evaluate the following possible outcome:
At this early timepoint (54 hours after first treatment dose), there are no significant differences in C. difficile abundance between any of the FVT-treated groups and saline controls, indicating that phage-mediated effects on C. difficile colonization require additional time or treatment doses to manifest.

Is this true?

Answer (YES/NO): NO